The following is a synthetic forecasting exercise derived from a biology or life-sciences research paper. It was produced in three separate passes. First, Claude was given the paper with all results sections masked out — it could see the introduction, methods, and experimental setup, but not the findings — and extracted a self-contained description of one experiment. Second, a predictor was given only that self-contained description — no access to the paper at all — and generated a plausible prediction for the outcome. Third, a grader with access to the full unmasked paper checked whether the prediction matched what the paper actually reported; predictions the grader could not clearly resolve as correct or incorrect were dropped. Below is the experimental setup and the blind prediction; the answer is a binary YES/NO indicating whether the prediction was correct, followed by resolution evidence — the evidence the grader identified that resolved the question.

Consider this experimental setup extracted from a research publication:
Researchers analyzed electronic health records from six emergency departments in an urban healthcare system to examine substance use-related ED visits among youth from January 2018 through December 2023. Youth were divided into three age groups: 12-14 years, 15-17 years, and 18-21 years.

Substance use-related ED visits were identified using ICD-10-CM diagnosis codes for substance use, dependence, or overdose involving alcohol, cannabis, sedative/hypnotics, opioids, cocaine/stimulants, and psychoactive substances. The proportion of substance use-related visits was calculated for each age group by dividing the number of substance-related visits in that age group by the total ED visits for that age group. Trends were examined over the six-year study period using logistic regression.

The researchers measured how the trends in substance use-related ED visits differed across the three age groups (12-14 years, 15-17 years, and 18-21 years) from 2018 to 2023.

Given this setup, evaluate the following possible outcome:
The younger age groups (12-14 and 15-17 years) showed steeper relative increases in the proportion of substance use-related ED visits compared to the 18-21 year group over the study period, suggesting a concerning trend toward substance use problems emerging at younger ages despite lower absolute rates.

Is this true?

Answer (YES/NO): YES